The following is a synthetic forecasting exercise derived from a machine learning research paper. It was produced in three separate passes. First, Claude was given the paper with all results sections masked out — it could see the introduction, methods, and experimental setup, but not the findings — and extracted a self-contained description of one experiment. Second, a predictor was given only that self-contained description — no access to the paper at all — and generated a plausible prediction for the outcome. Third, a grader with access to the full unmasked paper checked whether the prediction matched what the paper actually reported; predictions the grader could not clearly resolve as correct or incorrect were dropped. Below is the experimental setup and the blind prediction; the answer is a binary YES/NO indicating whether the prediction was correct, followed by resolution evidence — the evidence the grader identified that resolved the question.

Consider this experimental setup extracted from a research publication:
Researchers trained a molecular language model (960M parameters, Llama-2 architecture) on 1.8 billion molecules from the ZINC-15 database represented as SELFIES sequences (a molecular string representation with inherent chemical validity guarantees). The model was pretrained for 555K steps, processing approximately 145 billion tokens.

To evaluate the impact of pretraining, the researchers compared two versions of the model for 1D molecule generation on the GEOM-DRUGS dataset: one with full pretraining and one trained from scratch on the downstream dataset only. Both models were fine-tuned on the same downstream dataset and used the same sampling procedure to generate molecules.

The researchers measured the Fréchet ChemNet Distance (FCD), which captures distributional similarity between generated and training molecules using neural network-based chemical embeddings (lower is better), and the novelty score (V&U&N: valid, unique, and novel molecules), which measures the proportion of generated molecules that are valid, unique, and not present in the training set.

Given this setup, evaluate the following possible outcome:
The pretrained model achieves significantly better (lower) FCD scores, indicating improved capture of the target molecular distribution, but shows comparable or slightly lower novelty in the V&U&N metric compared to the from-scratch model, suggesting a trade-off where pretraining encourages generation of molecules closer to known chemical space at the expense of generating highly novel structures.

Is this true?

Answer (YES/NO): YES